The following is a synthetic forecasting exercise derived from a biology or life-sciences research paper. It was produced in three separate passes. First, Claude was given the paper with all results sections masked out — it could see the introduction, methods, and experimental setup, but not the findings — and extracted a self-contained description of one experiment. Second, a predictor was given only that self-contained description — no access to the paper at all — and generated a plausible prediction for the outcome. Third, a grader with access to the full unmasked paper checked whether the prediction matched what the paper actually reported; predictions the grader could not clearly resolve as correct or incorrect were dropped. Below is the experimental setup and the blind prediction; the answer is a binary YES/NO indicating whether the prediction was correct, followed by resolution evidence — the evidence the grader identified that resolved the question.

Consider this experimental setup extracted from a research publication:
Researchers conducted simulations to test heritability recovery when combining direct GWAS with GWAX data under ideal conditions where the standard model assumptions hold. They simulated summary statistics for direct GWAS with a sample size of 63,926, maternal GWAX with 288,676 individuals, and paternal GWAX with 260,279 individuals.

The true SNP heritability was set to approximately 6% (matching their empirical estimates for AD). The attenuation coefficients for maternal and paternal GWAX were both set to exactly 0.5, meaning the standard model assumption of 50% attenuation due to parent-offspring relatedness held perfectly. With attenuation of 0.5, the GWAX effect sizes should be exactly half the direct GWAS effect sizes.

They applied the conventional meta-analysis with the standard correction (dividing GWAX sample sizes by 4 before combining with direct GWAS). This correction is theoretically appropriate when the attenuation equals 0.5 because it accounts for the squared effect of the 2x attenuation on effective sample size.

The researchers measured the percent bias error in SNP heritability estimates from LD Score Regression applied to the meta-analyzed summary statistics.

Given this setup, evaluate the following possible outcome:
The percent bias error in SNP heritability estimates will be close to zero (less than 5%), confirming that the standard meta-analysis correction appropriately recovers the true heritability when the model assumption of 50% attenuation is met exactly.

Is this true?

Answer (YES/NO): YES